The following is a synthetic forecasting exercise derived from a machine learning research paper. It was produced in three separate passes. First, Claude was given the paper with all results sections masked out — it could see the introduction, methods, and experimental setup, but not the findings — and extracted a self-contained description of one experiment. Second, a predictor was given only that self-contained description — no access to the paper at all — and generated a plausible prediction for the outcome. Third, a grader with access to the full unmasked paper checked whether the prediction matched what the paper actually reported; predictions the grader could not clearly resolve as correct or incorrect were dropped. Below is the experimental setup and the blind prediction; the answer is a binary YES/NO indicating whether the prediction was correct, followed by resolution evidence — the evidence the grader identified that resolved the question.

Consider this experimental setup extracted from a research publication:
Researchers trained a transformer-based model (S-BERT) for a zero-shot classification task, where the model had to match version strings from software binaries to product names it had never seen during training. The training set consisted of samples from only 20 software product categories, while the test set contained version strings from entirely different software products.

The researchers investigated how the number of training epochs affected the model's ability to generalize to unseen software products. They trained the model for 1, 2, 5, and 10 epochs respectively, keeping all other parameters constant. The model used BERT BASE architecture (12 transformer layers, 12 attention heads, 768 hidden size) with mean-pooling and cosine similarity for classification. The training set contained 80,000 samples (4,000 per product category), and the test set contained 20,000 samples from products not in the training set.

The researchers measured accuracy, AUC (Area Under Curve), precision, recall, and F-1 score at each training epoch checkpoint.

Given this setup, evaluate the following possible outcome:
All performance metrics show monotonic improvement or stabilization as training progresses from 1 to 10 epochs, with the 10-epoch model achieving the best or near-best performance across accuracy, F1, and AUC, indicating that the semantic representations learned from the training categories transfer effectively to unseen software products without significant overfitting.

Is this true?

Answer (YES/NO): NO